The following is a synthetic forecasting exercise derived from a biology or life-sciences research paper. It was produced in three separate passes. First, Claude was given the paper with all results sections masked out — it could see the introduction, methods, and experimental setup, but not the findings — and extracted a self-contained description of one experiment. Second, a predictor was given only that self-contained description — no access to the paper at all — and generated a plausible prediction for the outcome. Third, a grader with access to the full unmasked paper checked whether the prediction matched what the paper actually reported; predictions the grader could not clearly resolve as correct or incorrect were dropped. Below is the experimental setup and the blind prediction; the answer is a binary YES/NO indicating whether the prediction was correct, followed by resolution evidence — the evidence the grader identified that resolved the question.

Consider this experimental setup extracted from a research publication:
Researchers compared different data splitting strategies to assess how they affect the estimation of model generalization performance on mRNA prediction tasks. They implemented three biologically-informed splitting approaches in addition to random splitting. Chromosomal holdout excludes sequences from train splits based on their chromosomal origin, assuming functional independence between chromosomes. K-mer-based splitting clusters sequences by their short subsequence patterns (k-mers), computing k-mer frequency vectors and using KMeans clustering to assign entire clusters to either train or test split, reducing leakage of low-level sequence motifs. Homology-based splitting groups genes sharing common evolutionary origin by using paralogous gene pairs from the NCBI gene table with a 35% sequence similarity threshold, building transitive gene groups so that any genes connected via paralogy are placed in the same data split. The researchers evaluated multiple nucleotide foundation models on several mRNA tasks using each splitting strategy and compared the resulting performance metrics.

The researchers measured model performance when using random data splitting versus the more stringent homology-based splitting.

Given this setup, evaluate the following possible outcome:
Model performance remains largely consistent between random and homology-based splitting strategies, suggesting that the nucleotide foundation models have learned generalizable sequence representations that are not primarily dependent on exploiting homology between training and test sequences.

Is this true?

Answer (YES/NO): NO